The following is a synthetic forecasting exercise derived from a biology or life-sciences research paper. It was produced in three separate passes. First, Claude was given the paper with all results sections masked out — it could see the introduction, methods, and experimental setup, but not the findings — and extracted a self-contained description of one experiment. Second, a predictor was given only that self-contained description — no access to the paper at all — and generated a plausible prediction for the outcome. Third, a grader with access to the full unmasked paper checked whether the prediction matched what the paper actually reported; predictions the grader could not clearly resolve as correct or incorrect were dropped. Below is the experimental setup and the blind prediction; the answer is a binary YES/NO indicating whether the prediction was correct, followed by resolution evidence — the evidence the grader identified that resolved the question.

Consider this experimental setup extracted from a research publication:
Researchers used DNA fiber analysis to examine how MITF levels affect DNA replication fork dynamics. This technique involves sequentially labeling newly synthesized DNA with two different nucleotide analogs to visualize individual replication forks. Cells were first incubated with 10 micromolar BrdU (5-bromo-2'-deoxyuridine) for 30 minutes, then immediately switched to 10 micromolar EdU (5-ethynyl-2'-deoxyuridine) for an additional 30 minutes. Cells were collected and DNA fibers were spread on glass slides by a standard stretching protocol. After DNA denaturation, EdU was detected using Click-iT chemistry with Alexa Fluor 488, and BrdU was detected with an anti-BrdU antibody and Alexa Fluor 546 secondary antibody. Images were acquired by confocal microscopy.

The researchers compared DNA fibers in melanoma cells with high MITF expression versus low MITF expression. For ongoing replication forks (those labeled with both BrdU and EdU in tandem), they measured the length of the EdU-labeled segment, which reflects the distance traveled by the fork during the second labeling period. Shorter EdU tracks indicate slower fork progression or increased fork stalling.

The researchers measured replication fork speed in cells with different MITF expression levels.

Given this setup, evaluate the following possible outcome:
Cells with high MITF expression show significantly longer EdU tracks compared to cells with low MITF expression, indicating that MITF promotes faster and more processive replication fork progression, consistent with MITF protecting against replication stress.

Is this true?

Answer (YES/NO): NO